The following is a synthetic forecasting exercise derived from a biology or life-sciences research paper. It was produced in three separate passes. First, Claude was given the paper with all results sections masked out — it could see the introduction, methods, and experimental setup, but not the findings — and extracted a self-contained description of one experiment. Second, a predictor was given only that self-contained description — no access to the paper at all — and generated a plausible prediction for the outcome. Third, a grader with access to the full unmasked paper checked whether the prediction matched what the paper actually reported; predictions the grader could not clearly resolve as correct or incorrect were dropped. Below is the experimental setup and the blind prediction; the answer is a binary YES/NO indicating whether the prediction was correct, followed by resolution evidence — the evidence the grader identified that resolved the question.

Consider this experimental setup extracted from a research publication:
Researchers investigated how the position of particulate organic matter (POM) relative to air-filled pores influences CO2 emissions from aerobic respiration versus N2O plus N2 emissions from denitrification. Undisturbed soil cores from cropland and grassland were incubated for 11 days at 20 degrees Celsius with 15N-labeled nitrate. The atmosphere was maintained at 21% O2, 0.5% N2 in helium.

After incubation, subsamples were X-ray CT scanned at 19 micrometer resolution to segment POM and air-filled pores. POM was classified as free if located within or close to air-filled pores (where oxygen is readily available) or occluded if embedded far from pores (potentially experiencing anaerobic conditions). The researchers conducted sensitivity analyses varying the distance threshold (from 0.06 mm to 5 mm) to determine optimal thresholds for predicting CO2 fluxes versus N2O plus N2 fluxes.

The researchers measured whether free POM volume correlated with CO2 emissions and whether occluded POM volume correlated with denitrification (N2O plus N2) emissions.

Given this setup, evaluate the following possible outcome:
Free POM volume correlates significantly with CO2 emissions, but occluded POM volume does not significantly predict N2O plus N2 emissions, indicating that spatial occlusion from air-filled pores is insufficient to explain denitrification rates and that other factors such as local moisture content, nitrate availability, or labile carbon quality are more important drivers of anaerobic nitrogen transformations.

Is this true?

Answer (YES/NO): NO